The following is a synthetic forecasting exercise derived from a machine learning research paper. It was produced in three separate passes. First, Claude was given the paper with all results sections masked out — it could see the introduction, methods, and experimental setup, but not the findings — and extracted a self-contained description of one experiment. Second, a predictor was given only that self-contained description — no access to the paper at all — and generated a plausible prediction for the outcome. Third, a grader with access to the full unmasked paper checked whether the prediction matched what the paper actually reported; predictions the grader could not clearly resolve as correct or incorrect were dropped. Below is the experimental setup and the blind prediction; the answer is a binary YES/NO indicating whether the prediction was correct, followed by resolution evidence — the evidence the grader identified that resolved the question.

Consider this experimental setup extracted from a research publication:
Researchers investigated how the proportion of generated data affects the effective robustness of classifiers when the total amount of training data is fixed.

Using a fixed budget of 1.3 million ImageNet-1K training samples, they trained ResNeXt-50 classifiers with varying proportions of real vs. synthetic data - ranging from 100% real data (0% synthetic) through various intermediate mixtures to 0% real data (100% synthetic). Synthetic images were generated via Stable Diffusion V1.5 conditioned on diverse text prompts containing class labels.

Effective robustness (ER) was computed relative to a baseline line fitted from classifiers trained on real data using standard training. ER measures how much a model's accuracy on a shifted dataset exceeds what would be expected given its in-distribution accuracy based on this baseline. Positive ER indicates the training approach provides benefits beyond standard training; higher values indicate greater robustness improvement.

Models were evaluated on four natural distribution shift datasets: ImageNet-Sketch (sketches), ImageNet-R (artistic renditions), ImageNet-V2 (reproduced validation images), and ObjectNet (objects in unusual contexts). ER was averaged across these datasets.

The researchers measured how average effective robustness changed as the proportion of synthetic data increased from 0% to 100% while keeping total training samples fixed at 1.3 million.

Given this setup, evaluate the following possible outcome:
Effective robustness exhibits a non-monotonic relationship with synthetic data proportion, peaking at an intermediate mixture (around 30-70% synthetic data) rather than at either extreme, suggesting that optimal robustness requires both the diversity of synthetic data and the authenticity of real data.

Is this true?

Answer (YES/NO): NO